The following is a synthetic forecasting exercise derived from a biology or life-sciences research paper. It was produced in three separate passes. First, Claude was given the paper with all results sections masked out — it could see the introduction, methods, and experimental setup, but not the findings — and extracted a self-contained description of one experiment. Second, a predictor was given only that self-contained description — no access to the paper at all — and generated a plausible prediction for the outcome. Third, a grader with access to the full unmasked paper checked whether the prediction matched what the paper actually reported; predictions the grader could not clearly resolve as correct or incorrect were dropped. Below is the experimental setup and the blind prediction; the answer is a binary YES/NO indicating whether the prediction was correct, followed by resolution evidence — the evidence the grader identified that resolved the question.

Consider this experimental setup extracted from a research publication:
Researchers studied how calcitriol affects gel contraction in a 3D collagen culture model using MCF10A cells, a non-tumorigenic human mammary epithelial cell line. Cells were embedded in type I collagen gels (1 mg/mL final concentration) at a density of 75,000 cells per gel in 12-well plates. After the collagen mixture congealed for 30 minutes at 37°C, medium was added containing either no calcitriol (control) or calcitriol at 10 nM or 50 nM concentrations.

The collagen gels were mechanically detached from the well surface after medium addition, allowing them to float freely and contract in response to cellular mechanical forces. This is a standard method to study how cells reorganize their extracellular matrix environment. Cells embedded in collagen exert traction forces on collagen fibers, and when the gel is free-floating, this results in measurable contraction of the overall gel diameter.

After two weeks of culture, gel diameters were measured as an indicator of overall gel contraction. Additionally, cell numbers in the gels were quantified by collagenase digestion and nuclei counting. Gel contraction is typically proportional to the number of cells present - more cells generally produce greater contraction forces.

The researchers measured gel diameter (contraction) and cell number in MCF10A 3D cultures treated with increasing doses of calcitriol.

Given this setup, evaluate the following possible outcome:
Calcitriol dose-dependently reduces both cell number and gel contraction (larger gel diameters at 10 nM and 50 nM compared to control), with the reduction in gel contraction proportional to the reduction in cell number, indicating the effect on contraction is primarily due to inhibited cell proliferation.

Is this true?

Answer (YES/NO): NO